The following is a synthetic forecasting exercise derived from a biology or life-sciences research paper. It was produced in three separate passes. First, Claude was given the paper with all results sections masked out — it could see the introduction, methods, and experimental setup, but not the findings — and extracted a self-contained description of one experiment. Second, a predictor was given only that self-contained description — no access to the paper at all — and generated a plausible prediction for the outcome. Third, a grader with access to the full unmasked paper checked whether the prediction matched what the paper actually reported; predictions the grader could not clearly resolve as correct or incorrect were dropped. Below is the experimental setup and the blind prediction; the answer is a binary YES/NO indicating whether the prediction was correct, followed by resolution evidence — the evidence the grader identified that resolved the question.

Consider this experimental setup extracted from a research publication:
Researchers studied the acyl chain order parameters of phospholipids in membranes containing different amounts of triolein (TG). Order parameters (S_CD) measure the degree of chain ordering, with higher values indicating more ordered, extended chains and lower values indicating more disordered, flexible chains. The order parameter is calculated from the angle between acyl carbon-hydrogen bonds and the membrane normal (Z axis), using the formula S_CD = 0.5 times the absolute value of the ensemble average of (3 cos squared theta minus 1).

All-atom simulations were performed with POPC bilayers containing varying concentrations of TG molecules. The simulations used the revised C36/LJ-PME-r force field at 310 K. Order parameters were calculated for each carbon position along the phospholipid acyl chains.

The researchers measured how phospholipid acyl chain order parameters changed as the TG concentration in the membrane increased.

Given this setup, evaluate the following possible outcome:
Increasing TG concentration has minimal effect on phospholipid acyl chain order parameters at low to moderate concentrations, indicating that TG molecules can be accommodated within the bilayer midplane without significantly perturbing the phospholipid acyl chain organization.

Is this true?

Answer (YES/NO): NO